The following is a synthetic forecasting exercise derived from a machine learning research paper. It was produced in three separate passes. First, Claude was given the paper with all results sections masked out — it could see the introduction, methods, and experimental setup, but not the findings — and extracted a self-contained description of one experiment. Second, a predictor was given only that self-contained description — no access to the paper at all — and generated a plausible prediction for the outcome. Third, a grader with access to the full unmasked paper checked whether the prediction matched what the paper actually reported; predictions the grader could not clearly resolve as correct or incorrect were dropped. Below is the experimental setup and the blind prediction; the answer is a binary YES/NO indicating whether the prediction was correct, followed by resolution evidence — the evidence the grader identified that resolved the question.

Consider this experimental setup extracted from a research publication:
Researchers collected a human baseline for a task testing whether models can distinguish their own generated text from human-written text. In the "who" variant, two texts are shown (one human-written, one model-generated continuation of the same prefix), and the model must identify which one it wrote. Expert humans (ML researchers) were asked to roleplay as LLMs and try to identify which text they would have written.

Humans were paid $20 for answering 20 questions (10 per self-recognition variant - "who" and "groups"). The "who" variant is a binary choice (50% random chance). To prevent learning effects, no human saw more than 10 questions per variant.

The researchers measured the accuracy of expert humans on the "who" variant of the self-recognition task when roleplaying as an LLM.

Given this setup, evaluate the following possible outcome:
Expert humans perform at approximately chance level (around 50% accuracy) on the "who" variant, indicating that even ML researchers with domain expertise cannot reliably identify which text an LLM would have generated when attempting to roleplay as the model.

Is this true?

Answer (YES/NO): NO